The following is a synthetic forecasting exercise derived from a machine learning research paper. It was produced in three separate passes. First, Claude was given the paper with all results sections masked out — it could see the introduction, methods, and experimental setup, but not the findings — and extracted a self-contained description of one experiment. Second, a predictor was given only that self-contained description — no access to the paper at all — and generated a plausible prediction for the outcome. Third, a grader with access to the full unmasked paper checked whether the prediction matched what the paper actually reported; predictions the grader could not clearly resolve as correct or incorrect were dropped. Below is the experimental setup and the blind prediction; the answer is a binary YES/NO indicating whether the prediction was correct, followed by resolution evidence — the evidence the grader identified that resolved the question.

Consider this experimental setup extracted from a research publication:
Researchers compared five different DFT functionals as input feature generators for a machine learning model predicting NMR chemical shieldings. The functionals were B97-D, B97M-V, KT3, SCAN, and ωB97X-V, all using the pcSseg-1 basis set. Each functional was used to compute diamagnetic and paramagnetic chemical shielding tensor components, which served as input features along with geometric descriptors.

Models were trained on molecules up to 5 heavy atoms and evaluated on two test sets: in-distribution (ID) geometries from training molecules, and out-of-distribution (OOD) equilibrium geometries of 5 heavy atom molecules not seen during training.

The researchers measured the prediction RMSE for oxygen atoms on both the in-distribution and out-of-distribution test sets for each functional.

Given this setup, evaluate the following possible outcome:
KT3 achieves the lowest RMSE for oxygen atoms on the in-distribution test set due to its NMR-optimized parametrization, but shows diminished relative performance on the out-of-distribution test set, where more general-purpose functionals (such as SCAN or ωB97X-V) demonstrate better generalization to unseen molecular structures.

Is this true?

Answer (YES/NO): NO